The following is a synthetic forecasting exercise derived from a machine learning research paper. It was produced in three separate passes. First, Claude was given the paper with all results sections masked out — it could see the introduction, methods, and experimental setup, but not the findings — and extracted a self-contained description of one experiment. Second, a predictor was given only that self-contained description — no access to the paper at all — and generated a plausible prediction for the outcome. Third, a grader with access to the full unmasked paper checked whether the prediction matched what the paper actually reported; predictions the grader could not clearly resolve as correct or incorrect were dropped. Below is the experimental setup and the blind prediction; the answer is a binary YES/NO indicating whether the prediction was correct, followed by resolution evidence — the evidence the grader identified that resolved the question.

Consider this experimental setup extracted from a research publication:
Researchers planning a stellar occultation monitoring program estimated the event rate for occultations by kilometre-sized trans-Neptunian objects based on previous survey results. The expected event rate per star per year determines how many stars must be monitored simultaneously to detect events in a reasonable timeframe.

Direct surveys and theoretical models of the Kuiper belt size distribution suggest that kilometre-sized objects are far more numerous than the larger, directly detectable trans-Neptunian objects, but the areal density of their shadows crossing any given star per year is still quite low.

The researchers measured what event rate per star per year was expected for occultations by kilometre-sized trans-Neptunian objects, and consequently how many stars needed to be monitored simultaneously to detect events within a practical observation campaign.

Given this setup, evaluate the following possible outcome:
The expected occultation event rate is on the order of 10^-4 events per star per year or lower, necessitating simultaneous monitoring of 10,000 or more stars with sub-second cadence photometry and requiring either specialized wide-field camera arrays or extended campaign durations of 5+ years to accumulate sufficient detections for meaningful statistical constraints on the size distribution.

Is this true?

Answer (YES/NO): NO